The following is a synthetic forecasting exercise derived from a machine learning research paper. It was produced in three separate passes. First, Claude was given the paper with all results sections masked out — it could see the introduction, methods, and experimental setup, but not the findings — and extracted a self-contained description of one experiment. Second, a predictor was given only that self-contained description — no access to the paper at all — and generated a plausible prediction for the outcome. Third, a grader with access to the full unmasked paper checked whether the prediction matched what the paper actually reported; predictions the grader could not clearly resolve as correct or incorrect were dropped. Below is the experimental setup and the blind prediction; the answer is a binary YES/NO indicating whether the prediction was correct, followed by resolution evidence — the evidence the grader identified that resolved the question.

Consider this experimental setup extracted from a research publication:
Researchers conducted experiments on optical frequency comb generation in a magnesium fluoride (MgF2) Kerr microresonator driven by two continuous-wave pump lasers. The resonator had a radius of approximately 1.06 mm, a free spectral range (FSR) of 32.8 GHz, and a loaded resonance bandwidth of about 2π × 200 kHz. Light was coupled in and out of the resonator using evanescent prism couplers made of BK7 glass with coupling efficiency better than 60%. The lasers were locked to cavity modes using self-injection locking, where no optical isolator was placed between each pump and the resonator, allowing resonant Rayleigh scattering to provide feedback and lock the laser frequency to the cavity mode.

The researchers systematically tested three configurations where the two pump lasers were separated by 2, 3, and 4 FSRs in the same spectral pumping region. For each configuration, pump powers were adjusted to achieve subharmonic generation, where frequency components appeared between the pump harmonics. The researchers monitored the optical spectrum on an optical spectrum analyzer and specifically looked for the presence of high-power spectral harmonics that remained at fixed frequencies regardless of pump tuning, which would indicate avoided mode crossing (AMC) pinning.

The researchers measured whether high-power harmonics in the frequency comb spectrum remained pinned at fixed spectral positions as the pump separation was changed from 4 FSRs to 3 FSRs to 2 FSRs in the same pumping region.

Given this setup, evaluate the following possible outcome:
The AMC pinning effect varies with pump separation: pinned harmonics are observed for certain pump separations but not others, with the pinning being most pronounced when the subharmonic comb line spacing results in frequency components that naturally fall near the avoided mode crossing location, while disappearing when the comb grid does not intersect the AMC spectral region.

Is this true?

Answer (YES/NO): NO